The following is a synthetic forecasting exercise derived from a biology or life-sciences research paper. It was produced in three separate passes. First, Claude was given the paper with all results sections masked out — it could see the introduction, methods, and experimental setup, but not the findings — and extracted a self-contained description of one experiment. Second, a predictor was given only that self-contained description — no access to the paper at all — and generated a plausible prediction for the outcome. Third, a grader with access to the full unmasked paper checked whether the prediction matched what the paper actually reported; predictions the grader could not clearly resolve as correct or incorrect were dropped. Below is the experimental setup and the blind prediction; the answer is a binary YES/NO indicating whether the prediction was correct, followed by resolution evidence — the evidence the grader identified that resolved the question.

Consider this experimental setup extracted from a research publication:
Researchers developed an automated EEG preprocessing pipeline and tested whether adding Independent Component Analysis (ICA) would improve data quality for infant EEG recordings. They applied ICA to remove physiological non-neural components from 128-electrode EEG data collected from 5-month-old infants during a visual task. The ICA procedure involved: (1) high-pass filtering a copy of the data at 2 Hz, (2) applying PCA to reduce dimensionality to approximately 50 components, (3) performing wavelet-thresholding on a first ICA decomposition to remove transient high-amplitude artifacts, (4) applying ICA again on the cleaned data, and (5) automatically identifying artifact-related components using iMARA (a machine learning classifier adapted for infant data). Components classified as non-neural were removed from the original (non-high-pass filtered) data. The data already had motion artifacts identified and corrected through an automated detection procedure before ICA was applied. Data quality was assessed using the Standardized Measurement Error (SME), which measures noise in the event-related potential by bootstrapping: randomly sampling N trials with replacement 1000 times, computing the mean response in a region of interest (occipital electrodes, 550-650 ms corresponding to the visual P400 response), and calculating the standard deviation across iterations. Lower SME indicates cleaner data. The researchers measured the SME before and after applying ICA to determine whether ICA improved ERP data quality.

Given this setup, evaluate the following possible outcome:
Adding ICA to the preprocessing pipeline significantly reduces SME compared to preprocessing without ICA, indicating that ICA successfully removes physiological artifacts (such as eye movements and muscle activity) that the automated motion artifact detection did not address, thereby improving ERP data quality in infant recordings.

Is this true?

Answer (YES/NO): NO